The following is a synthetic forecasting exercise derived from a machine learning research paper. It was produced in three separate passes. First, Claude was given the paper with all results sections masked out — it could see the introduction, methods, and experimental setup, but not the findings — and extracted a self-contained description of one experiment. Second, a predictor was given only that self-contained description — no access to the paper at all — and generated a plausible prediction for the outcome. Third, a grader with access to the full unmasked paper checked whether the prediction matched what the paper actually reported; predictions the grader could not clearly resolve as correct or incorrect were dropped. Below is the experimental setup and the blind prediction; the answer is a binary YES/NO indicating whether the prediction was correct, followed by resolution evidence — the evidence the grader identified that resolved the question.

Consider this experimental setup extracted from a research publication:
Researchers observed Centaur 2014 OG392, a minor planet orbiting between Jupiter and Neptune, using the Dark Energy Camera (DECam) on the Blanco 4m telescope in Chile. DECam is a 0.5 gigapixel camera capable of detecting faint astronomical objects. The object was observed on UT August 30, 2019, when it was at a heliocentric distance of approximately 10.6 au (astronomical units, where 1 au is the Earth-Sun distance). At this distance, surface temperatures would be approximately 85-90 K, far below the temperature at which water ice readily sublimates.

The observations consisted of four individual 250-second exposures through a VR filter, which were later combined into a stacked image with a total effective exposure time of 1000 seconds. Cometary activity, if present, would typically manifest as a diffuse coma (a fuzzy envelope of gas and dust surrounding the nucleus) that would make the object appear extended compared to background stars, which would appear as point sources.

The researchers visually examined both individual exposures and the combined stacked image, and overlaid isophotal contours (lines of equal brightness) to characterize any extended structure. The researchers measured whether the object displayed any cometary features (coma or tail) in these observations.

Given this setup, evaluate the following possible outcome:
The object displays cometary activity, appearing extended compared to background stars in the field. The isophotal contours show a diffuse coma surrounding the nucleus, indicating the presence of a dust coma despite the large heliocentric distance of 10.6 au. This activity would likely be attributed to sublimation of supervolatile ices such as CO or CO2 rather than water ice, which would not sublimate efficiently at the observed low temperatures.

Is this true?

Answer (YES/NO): NO